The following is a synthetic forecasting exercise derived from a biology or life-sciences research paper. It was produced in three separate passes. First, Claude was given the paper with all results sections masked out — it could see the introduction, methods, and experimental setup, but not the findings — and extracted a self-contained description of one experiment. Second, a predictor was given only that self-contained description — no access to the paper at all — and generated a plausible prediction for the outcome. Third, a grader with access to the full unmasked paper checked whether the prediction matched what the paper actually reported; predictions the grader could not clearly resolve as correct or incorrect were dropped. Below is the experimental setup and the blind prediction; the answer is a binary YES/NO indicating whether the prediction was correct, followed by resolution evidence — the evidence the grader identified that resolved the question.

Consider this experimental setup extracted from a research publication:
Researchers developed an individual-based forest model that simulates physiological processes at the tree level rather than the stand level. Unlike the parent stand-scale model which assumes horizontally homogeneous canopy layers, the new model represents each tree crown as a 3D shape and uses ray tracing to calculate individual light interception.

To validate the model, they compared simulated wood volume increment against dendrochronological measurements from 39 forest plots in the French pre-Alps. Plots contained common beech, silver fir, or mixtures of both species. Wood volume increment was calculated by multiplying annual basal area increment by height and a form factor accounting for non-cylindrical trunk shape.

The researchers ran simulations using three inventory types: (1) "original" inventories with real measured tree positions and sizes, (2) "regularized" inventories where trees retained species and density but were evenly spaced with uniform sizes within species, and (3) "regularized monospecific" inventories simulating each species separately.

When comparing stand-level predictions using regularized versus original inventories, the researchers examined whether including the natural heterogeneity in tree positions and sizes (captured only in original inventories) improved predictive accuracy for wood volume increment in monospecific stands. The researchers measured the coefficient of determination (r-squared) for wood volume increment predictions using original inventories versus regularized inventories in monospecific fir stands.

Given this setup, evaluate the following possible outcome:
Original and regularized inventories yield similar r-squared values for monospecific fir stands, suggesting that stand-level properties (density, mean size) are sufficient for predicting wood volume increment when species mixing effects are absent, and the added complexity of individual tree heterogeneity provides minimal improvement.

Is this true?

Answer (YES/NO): NO